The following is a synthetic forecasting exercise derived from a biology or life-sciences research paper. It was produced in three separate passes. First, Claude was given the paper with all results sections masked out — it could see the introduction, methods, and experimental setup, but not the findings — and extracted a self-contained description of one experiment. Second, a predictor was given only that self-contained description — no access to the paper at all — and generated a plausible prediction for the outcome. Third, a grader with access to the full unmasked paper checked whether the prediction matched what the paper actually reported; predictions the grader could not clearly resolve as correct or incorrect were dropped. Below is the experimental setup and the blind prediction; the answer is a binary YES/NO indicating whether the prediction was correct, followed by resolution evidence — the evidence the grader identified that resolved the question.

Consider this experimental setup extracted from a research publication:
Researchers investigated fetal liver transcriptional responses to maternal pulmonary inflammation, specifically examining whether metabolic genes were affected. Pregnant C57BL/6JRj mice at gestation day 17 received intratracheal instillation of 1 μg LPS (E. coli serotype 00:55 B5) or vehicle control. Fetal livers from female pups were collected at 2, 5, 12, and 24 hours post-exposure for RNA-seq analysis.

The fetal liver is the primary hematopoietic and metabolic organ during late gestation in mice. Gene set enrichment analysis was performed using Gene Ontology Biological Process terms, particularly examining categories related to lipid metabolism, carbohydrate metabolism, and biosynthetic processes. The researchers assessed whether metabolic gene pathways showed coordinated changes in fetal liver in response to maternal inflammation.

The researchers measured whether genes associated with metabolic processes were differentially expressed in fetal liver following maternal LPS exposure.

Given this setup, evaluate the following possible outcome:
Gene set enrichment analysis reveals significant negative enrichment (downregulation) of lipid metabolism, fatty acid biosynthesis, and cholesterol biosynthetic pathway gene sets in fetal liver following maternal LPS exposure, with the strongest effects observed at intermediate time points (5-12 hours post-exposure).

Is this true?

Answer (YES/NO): NO